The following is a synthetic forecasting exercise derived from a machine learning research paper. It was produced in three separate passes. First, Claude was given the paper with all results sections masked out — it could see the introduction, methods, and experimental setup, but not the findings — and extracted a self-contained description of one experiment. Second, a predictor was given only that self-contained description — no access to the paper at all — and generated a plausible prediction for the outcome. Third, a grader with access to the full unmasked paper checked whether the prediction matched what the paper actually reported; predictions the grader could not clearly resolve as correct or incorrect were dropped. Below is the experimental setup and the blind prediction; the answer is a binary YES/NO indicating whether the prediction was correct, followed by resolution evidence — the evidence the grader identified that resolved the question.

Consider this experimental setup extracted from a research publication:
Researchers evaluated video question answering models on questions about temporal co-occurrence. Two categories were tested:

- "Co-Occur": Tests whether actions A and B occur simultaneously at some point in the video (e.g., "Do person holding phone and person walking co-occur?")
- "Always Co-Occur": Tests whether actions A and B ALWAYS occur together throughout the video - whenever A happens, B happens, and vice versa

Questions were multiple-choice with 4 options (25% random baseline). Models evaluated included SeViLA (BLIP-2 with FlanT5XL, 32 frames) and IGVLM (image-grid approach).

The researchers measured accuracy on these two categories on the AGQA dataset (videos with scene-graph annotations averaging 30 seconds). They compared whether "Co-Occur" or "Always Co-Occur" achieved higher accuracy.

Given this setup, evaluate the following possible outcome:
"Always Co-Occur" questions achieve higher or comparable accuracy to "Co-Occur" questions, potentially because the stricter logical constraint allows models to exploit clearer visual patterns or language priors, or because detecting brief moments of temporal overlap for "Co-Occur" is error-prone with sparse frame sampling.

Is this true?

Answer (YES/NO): YES